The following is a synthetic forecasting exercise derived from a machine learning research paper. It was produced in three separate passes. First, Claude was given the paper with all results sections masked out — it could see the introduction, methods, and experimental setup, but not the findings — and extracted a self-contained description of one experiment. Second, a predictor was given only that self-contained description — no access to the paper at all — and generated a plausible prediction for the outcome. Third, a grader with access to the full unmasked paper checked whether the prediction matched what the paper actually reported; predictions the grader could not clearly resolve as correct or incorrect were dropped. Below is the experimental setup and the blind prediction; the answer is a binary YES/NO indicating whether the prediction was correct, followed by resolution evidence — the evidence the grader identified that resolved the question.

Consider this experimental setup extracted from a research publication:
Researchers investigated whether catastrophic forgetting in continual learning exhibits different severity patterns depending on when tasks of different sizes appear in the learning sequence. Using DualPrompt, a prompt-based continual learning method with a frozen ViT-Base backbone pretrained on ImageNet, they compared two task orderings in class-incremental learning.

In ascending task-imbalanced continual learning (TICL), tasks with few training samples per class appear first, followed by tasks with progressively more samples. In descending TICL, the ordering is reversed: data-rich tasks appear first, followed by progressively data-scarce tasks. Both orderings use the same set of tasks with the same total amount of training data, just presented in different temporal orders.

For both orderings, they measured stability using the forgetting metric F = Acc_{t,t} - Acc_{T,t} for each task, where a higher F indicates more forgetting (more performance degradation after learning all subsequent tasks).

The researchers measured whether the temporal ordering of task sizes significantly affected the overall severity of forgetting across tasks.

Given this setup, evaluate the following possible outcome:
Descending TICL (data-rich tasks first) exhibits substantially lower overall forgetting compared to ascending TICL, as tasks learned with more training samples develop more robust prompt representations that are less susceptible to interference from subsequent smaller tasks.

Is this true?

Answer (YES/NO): YES